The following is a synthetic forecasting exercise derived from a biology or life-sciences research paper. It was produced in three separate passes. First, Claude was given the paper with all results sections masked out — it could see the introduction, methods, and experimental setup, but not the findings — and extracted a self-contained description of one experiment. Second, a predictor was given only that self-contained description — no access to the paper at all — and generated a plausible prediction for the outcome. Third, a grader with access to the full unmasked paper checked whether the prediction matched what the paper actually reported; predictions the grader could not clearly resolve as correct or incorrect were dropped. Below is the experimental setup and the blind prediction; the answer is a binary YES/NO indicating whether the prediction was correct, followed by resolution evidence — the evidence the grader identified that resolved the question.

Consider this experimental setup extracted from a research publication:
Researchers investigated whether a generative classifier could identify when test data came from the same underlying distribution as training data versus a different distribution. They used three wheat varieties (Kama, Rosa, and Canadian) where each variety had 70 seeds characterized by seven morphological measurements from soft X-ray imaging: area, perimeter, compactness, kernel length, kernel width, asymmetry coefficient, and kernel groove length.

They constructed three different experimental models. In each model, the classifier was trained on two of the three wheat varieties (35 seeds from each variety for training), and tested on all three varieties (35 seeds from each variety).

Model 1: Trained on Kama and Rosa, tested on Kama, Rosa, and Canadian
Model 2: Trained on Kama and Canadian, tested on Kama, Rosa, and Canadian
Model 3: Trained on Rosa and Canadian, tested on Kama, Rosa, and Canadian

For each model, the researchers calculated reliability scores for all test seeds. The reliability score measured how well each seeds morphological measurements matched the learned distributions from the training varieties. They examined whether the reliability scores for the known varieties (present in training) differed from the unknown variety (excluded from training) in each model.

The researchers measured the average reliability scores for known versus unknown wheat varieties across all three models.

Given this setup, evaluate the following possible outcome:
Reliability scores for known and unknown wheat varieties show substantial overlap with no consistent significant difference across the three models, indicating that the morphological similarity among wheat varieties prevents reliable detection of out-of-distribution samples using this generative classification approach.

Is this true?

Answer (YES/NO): NO